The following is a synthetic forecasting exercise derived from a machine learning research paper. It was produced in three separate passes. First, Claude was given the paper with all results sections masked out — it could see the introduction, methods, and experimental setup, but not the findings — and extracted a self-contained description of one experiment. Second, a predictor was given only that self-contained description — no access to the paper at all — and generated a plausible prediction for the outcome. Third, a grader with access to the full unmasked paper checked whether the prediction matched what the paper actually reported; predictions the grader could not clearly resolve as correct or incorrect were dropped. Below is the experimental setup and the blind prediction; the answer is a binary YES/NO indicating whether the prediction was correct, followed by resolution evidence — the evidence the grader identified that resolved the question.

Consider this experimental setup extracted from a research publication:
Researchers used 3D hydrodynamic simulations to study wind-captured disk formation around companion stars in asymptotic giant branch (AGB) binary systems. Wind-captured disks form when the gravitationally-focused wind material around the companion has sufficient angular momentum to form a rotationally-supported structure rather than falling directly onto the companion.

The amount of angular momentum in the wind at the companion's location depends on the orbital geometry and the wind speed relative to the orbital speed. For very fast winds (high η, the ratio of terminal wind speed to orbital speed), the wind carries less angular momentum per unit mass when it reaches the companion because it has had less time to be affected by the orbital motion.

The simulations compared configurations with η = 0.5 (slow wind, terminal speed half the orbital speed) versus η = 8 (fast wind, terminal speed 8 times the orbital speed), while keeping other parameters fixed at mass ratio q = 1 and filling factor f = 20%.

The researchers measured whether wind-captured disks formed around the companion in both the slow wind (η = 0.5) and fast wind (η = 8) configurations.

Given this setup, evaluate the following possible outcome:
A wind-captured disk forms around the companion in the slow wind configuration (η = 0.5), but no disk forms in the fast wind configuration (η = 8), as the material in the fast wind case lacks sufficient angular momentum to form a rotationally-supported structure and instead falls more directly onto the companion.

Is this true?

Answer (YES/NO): YES